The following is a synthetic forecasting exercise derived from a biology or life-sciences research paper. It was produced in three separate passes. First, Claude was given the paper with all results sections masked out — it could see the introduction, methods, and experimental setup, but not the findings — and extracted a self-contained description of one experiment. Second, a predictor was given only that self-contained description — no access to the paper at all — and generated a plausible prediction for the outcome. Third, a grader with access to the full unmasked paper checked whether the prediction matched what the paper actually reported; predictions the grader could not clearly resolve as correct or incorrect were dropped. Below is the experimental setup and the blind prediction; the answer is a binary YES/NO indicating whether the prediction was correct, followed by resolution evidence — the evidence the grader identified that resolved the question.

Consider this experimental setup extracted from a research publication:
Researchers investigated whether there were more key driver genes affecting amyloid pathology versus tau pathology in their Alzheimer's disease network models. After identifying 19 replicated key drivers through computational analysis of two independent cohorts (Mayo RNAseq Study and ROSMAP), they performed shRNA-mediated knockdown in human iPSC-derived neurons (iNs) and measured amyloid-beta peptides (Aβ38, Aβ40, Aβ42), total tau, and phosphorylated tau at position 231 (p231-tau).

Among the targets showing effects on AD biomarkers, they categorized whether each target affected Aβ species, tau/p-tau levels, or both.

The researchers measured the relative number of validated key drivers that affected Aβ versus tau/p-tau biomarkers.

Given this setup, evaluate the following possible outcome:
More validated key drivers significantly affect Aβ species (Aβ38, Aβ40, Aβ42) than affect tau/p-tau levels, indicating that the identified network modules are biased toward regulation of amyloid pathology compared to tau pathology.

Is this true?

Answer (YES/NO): YES